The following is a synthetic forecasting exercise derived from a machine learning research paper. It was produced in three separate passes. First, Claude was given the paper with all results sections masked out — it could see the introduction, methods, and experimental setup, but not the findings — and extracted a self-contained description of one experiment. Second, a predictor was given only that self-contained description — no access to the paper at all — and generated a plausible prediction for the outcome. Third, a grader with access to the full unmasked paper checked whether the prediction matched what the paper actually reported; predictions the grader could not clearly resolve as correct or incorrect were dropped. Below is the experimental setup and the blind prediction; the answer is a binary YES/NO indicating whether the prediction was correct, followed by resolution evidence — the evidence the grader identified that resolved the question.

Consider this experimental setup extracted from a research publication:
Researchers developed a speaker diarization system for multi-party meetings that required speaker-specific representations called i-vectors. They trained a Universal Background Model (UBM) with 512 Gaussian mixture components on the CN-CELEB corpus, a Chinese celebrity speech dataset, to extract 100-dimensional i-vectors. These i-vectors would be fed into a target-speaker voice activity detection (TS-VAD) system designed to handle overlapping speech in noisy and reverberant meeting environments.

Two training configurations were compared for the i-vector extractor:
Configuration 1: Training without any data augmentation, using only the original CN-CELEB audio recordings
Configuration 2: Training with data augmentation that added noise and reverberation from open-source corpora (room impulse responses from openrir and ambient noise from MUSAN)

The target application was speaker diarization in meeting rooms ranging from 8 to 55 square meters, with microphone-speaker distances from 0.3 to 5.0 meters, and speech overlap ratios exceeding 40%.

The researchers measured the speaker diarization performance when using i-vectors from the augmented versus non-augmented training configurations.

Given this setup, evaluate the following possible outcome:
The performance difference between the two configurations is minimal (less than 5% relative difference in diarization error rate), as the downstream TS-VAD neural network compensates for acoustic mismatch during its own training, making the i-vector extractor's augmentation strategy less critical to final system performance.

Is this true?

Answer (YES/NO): NO